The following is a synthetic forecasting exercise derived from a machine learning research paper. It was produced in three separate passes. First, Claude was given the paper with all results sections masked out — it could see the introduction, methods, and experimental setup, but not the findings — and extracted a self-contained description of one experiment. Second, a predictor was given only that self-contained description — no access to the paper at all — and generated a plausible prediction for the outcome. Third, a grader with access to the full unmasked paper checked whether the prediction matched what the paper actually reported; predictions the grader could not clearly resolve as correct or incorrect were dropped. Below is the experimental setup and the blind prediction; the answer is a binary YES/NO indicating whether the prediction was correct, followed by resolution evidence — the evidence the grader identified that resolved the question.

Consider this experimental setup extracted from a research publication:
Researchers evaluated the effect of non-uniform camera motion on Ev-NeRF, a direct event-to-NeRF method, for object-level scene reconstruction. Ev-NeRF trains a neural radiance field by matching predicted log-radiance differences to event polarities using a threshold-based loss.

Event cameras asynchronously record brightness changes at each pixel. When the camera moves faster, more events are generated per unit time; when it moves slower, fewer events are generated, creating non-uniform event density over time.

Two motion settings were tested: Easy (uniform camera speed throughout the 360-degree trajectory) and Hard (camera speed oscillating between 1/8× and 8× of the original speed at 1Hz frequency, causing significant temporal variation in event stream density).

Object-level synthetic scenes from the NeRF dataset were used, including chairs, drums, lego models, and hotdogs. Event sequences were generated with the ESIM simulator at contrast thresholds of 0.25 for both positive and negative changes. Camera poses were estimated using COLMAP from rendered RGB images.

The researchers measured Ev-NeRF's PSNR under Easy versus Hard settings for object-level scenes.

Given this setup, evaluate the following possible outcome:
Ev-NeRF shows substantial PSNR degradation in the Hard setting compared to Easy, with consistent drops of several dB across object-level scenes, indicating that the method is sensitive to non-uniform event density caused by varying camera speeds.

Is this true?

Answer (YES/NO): NO